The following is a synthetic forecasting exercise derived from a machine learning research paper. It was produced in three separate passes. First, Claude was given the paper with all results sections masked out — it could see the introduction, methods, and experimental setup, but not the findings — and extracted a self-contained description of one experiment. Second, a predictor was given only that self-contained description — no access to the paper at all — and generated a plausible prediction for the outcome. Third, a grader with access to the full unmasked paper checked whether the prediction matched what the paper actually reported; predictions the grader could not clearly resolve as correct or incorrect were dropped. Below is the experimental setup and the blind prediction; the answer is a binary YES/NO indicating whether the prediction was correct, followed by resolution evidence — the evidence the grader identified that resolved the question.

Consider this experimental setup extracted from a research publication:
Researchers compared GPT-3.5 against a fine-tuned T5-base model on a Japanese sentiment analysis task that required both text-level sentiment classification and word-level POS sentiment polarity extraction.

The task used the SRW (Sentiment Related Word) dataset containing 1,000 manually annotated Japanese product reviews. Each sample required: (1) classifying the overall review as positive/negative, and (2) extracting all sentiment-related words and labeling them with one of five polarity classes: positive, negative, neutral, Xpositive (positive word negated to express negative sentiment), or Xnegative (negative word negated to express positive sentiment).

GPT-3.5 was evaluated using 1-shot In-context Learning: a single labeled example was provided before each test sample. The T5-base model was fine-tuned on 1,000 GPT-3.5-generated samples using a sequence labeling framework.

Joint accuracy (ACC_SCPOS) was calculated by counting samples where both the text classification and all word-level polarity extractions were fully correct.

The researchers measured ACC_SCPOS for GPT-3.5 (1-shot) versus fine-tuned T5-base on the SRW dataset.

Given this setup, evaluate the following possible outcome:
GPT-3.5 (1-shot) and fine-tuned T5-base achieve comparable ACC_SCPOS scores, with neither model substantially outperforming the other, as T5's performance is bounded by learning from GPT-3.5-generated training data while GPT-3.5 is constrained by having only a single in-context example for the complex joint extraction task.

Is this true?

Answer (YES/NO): NO